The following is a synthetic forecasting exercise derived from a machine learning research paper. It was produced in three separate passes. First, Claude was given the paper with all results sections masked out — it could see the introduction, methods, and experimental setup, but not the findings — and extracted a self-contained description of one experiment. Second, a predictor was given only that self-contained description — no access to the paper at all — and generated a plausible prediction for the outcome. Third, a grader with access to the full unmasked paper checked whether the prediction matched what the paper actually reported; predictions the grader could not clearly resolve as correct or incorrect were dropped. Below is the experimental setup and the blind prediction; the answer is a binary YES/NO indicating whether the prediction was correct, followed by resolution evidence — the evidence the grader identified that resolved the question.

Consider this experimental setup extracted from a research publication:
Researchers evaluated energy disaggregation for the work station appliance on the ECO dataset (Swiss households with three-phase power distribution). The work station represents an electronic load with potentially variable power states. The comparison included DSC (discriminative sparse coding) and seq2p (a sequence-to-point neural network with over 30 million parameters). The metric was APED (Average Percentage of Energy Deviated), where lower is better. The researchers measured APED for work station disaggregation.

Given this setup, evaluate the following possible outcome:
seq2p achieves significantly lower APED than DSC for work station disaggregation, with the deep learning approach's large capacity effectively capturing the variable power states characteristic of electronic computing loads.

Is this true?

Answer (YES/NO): YES